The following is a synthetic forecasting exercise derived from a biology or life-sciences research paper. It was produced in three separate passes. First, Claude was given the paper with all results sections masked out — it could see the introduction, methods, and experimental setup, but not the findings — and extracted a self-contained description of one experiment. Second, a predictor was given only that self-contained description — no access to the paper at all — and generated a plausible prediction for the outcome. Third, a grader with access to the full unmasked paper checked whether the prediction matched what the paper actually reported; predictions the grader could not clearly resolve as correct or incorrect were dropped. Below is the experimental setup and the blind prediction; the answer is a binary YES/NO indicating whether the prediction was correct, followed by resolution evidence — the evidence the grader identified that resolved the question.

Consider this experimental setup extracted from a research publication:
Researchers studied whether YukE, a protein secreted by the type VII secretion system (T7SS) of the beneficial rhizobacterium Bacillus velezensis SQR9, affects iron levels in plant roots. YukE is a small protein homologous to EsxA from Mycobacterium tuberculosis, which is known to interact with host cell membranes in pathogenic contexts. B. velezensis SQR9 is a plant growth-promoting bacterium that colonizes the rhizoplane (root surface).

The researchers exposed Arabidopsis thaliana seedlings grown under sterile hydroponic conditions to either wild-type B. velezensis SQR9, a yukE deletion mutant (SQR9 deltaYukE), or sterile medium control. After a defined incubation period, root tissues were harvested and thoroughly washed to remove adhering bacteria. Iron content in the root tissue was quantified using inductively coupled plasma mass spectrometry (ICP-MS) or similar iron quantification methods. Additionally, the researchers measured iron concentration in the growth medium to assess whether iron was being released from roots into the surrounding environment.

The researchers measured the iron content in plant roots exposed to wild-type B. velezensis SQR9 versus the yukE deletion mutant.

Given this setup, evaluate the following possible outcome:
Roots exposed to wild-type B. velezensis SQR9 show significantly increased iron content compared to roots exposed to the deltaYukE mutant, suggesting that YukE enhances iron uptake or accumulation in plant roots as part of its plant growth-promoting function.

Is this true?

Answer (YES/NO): NO